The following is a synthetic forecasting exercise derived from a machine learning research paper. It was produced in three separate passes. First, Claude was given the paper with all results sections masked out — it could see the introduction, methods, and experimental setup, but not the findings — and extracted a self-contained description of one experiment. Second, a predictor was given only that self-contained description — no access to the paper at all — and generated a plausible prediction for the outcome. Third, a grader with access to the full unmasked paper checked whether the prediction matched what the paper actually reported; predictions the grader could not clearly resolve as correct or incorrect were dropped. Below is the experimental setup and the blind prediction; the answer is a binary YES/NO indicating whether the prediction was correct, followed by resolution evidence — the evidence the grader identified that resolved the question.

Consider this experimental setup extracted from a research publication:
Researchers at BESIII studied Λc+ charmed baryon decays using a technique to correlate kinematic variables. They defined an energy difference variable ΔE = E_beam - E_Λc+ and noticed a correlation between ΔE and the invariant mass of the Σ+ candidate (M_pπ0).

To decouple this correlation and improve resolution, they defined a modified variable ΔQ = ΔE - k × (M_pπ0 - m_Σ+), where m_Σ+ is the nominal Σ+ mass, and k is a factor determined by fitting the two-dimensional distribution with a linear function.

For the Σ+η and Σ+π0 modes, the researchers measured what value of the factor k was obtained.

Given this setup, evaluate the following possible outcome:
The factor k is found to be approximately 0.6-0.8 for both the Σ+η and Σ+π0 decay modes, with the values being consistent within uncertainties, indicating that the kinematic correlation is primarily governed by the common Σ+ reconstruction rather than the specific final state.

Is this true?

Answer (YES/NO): NO